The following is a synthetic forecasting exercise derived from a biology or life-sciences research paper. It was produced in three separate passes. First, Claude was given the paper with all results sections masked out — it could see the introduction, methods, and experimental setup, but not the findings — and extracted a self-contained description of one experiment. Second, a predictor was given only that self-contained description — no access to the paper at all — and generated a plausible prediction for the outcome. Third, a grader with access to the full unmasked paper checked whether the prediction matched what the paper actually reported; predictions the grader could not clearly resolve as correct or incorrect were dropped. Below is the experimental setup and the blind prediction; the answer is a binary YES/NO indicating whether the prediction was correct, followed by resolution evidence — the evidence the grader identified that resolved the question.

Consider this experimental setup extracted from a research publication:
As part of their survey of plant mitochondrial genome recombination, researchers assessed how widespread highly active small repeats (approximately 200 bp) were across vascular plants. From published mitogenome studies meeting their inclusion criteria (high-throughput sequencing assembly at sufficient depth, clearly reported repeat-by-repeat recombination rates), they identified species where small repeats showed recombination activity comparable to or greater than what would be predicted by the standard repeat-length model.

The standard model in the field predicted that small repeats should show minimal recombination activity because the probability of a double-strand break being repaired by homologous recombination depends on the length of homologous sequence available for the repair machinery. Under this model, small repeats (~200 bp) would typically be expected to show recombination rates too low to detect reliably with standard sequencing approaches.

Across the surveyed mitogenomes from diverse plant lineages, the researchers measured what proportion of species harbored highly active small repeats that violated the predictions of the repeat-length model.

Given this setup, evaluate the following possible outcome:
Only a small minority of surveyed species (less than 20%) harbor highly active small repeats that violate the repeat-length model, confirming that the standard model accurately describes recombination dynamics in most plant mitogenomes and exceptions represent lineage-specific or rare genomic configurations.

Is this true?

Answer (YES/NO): NO